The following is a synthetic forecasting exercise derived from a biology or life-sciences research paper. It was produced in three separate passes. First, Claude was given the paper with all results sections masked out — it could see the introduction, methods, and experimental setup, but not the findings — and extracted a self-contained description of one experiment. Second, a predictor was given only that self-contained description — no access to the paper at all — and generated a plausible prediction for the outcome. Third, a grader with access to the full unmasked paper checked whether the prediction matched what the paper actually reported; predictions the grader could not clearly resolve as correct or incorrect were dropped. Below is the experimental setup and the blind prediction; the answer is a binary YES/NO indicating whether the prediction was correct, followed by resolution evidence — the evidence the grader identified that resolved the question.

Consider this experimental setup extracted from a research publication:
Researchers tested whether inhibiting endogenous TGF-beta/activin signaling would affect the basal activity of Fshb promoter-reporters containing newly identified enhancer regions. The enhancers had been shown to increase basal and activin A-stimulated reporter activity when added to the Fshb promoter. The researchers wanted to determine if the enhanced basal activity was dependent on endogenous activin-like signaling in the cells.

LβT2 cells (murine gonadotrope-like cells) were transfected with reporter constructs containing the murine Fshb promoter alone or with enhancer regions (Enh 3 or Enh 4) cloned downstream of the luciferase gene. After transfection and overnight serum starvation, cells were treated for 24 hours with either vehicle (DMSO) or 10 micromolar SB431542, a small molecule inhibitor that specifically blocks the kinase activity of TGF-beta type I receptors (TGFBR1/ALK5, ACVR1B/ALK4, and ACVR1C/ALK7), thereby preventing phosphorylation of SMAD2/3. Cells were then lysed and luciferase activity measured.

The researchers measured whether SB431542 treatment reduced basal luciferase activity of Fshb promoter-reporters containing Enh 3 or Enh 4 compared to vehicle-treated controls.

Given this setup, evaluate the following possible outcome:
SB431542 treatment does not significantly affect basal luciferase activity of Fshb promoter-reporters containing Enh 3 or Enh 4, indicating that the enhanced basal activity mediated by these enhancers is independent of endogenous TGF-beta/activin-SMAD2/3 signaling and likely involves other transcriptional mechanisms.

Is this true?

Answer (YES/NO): NO